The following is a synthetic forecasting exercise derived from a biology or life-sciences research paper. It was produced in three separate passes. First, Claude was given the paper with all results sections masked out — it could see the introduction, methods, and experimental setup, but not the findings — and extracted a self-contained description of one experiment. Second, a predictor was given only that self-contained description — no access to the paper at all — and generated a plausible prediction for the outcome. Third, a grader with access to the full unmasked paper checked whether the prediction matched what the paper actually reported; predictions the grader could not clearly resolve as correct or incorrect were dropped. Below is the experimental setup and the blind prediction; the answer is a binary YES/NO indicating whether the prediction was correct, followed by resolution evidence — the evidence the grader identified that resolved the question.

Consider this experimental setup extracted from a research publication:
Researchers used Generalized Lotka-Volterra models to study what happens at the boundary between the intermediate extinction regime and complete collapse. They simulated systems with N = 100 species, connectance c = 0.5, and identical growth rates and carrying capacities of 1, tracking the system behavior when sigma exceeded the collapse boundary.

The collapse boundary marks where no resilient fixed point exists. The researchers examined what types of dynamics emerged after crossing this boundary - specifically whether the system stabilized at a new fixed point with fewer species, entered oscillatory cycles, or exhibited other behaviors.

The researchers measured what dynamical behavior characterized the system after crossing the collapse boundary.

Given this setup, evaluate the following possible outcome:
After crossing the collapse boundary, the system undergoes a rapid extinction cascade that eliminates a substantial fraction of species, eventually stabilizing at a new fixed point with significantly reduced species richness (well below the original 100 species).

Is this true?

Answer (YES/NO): NO